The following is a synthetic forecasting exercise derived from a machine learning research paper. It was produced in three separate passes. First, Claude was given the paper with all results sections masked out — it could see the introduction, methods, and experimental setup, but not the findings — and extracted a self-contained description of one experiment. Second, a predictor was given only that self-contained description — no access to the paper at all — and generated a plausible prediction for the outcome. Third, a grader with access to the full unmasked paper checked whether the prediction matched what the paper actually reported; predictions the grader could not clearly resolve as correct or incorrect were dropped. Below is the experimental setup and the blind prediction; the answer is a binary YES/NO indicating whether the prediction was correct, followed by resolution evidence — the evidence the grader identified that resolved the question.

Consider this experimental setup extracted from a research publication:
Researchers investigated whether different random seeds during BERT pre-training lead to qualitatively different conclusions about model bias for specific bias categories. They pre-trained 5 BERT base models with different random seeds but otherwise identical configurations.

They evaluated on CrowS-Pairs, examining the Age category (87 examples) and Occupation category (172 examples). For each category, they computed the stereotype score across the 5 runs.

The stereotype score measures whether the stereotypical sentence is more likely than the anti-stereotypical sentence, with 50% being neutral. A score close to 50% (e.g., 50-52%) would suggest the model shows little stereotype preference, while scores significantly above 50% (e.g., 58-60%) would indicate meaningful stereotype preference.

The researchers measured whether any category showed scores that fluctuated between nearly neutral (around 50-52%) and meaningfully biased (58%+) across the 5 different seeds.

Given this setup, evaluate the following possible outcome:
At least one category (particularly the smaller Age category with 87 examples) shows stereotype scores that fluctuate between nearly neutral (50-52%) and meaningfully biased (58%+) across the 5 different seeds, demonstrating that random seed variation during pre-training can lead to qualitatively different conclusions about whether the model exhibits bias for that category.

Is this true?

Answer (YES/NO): YES